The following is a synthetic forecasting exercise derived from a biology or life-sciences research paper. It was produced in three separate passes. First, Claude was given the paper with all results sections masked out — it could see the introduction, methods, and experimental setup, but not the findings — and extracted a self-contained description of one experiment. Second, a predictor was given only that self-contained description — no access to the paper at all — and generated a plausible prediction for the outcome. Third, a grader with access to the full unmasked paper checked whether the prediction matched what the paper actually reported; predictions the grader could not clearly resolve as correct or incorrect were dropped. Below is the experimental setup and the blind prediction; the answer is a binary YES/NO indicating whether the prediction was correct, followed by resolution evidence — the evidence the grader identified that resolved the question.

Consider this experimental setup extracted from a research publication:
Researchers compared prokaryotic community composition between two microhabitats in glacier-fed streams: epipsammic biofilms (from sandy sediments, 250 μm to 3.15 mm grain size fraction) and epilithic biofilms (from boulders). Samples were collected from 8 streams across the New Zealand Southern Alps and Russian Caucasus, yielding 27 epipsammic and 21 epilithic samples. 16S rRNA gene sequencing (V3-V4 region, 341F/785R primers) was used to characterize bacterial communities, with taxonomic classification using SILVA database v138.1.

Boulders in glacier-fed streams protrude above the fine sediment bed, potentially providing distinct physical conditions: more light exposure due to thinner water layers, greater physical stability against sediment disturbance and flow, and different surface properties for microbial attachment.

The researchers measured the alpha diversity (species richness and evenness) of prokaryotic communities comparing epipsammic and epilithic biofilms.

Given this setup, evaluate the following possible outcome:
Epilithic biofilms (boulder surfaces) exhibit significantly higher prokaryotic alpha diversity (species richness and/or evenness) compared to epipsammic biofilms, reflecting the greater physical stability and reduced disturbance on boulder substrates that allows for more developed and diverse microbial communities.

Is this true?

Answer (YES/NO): NO